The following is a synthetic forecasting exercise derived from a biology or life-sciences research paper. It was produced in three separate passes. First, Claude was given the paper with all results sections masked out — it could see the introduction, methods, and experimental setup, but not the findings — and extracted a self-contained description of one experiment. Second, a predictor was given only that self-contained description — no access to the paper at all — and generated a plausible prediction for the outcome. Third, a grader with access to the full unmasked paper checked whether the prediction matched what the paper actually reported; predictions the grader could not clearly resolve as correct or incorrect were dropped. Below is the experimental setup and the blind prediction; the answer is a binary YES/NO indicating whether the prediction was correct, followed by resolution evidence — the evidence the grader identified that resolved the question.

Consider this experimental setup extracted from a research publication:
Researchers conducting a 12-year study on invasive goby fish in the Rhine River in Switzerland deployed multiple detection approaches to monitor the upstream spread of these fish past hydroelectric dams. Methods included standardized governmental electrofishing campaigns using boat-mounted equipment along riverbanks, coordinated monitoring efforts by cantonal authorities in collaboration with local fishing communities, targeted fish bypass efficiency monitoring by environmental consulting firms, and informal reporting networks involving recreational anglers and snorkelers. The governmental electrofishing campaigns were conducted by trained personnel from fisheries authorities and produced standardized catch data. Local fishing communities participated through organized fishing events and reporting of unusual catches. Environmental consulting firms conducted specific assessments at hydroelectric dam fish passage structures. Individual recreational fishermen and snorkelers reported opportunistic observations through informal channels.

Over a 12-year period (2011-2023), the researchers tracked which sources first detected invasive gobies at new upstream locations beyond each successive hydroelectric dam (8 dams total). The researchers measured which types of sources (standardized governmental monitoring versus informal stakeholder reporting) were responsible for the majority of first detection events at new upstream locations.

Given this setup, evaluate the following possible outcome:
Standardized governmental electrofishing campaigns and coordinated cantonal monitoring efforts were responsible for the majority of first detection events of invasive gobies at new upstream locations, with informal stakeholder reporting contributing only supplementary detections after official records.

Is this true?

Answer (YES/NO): NO